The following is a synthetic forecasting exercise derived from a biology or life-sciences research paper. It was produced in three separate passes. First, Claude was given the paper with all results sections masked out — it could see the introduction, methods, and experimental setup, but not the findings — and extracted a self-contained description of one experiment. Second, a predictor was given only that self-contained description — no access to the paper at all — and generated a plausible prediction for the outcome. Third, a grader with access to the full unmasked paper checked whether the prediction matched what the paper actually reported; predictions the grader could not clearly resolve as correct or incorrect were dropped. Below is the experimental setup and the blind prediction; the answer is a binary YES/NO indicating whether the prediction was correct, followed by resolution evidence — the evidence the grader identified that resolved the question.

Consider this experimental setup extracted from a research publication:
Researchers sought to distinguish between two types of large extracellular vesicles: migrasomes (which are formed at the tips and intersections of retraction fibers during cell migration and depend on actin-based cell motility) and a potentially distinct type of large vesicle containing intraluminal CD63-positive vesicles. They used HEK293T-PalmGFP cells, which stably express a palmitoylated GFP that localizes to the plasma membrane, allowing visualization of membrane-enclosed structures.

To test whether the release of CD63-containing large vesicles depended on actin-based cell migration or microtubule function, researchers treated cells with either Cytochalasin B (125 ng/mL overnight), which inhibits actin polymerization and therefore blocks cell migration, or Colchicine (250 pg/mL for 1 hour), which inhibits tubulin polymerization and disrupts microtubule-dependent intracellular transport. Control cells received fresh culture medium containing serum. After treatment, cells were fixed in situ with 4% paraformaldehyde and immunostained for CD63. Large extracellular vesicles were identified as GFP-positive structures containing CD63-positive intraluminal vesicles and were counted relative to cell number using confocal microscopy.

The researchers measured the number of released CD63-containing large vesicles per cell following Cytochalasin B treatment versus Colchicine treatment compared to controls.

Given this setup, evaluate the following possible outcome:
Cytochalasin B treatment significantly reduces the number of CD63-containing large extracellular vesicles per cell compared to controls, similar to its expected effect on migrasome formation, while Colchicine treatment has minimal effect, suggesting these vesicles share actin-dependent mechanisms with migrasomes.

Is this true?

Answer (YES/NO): NO